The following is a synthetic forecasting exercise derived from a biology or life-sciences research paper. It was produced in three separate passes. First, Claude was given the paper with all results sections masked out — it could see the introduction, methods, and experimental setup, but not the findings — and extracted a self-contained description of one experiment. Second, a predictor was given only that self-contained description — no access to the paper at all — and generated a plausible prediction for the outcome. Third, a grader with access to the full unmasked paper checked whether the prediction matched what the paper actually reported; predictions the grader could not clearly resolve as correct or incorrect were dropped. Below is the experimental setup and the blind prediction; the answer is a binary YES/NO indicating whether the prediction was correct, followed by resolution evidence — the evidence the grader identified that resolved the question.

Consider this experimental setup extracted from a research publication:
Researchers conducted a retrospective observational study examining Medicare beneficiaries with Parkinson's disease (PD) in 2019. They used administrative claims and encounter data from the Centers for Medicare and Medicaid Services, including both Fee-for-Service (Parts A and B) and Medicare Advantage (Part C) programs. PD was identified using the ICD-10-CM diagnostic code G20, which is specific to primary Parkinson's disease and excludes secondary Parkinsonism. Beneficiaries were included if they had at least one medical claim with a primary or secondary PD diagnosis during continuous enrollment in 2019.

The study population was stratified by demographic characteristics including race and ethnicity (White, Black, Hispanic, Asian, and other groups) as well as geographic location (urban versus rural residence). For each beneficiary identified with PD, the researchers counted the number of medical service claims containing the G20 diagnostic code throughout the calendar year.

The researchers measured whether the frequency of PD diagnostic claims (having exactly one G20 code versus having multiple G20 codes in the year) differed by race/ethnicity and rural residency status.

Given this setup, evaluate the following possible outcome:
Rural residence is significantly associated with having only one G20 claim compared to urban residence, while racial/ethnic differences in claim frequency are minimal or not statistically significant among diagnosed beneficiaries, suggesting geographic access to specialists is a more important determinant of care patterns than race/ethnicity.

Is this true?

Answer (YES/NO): NO